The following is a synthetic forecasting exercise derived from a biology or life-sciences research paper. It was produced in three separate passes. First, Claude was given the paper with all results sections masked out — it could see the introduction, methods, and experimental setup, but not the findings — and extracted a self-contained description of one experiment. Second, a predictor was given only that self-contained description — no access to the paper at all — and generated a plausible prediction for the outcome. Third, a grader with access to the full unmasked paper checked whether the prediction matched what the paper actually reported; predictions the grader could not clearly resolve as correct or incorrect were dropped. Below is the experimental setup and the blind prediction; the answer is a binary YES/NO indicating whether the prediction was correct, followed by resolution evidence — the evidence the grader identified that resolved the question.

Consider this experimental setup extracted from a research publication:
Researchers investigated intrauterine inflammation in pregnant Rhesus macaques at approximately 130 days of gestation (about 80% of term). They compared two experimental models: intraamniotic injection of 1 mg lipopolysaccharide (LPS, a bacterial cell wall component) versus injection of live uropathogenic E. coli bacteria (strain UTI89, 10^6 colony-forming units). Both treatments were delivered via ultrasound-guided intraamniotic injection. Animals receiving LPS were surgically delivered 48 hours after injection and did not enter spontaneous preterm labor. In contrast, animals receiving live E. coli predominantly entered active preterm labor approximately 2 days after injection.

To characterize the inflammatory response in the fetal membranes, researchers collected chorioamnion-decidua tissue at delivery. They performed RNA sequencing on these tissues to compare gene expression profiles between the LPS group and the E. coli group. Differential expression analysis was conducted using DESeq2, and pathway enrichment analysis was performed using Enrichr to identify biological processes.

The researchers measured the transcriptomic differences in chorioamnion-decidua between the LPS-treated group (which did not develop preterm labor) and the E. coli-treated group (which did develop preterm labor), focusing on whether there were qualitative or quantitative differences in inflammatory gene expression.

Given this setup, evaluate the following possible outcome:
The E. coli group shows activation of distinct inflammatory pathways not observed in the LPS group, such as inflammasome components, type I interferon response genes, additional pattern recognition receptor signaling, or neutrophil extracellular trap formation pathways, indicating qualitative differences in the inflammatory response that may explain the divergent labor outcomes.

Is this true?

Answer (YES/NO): YES